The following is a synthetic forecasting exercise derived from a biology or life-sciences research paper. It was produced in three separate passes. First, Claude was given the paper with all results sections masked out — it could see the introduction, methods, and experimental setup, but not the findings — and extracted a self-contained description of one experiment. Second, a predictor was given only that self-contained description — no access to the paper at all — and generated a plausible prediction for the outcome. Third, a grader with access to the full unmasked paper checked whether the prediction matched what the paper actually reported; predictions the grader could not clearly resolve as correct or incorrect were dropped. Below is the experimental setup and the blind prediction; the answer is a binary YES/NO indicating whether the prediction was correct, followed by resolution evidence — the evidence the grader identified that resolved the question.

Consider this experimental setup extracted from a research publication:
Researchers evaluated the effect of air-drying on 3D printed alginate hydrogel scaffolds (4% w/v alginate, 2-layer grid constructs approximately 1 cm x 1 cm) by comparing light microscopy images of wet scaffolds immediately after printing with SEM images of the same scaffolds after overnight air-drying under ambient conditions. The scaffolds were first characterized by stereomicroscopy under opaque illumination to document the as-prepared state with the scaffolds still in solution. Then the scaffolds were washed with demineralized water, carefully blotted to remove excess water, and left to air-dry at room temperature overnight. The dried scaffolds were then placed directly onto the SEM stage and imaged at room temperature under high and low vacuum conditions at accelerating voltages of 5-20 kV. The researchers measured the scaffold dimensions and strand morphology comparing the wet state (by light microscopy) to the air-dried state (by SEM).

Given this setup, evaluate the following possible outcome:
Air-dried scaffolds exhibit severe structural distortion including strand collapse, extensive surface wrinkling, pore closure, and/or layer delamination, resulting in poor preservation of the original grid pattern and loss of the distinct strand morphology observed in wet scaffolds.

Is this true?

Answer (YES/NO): NO